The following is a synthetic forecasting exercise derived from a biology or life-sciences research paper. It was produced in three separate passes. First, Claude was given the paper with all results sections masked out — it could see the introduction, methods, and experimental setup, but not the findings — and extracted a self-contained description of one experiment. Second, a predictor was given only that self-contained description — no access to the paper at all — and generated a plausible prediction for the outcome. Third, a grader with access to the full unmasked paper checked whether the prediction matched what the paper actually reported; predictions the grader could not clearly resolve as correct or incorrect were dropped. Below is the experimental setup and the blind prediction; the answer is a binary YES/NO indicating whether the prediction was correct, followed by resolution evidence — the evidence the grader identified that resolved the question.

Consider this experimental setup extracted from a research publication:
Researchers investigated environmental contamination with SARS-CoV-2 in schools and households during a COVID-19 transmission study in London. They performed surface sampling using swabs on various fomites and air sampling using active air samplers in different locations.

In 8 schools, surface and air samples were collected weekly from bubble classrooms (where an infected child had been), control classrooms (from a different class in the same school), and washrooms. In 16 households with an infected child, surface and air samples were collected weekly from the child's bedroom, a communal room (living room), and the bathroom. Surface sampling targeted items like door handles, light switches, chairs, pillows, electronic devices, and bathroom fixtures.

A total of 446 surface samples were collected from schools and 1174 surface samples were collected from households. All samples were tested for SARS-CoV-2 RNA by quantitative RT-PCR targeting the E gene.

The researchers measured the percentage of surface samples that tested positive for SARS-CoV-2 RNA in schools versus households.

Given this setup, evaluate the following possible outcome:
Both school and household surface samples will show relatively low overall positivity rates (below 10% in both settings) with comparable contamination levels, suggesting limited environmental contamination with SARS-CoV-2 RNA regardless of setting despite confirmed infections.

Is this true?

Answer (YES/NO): NO